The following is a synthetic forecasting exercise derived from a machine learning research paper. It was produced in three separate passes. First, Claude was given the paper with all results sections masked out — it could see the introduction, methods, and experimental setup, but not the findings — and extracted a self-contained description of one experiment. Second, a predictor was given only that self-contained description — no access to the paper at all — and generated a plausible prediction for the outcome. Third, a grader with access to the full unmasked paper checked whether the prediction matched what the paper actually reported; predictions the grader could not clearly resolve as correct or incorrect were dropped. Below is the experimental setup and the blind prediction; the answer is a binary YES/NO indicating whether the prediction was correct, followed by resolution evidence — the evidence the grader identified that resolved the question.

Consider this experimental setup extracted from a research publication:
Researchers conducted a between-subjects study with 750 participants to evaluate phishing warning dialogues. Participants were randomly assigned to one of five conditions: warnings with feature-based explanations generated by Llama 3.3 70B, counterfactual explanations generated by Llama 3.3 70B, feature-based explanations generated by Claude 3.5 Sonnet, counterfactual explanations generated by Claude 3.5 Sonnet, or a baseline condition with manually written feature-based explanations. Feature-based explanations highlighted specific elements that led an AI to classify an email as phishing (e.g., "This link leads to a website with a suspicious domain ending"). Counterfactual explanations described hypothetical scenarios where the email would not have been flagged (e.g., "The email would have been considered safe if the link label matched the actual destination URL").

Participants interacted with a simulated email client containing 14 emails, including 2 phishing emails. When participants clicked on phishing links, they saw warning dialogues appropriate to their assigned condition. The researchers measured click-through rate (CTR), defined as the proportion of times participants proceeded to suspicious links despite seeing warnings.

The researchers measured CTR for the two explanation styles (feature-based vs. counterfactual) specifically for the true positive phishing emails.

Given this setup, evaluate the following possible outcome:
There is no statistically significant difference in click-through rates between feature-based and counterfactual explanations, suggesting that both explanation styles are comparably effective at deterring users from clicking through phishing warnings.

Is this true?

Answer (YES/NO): YES